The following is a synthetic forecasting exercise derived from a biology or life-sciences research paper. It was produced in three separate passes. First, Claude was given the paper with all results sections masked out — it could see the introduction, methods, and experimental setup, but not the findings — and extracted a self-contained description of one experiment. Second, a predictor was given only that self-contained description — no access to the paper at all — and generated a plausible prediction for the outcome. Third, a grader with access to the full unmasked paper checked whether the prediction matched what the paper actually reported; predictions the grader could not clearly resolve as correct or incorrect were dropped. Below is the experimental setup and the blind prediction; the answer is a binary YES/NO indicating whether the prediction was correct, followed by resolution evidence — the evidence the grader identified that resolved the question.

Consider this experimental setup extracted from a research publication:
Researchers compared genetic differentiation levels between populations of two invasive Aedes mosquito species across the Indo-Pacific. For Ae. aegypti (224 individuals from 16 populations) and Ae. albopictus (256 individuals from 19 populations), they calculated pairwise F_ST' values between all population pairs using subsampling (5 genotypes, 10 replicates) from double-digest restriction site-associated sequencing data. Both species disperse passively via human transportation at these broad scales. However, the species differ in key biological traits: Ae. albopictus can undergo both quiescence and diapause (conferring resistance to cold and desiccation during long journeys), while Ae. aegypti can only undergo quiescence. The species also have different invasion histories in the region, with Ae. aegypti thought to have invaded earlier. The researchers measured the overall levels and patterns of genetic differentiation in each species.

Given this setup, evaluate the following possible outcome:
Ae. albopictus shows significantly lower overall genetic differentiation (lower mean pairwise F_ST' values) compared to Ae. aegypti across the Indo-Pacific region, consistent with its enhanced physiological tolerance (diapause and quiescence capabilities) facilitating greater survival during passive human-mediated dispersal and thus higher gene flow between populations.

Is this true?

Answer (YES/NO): YES